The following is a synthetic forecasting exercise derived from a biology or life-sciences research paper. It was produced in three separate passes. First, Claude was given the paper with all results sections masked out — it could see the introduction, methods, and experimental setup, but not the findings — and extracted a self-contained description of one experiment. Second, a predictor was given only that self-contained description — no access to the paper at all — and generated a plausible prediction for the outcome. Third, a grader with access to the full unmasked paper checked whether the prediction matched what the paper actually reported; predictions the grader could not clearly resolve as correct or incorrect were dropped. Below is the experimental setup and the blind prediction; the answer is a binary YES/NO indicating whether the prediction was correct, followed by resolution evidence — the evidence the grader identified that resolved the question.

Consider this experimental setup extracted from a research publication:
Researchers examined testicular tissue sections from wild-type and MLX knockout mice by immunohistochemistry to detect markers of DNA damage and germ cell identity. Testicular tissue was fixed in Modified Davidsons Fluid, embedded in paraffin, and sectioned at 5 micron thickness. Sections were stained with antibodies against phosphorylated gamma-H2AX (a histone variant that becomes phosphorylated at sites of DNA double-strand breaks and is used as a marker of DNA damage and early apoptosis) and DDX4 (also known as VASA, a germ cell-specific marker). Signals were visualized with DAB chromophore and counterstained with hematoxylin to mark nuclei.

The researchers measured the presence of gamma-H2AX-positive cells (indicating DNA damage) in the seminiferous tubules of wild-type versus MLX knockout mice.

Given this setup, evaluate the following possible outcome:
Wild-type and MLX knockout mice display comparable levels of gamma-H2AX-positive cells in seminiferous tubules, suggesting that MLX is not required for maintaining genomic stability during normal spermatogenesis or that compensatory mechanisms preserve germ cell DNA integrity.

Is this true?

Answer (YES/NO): NO